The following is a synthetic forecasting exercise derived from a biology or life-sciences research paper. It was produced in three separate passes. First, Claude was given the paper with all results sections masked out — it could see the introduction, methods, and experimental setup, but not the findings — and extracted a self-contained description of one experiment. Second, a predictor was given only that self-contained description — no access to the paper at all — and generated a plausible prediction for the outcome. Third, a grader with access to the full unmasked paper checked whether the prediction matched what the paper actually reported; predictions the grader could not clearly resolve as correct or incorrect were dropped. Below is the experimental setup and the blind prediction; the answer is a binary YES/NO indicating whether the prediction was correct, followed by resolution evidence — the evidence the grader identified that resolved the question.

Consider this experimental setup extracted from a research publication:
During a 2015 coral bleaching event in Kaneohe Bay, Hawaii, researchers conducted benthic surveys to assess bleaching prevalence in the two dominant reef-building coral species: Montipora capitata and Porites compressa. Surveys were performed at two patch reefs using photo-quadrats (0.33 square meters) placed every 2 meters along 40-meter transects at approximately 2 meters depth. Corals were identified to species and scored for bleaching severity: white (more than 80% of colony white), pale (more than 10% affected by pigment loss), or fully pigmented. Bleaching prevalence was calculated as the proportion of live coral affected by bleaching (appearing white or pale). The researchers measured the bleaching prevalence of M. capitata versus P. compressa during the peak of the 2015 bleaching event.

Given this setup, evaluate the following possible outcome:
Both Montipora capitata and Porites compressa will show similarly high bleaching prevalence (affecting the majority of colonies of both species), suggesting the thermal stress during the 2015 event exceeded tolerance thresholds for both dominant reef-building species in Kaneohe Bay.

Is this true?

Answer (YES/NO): NO